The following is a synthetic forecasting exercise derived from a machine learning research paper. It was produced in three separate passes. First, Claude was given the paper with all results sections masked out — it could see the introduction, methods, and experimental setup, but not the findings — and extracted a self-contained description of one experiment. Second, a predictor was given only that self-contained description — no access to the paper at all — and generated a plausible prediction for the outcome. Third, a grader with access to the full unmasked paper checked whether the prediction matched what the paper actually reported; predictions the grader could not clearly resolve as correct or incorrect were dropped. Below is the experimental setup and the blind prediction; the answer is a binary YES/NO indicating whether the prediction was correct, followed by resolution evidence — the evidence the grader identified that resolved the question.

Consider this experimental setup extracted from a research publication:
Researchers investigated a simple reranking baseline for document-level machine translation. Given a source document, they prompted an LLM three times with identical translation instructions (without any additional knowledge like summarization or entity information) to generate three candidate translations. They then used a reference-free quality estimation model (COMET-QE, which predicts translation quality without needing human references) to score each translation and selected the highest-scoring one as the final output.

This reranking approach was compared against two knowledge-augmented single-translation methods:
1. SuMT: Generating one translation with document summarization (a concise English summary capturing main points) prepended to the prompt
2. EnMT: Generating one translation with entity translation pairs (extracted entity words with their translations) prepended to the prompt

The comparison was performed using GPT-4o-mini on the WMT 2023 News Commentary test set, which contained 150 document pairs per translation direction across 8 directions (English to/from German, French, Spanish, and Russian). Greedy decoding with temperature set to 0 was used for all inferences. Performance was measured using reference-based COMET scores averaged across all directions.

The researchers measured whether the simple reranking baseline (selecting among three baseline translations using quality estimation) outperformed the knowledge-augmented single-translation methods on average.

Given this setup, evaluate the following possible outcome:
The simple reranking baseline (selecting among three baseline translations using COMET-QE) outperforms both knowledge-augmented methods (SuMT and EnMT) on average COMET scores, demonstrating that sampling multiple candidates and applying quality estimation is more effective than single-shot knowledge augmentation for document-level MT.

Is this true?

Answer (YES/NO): YES